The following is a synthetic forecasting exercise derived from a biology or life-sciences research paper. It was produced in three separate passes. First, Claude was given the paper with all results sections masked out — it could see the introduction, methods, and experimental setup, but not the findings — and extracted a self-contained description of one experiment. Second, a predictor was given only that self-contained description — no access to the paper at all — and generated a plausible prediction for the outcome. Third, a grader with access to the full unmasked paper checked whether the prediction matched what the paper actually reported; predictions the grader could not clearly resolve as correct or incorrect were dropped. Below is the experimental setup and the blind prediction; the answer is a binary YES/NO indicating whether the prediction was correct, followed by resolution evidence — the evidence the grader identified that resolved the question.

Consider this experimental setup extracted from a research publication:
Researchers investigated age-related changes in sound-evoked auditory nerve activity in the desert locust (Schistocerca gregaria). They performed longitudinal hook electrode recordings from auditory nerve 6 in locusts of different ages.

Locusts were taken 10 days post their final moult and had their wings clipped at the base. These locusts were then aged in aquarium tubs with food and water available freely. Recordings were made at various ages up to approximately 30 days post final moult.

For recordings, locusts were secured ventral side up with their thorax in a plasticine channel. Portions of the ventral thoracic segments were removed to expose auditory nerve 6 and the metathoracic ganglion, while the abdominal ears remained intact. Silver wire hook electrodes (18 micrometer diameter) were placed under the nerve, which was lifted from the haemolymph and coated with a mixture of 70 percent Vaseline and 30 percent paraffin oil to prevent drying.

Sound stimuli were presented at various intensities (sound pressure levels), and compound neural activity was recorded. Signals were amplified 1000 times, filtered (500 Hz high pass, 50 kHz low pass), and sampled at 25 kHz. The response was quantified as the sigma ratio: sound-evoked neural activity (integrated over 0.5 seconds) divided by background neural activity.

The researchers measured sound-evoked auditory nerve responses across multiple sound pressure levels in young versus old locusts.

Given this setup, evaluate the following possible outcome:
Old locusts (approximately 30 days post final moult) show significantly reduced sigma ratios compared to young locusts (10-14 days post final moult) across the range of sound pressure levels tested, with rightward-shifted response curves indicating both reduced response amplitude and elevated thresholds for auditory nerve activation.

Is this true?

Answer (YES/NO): NO